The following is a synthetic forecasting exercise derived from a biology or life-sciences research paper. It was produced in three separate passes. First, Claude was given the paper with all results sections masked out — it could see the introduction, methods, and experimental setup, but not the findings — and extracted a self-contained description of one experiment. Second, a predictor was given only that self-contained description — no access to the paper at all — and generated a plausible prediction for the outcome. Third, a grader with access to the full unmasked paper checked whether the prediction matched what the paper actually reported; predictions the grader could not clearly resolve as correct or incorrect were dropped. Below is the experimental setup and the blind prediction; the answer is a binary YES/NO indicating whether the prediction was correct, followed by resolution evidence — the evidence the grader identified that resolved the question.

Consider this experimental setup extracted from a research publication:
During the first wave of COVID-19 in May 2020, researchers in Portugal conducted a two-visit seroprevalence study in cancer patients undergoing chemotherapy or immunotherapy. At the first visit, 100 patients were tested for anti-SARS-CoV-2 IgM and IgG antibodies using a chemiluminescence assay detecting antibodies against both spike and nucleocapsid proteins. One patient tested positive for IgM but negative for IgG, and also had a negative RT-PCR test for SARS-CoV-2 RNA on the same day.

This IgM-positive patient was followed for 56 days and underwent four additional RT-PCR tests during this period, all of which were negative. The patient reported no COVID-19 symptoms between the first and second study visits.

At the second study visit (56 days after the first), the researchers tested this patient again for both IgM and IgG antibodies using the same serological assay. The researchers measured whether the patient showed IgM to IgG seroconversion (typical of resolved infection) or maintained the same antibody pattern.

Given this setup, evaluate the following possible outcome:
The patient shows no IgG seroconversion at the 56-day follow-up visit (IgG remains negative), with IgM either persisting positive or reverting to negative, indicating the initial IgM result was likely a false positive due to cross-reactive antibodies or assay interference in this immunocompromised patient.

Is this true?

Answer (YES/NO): YES